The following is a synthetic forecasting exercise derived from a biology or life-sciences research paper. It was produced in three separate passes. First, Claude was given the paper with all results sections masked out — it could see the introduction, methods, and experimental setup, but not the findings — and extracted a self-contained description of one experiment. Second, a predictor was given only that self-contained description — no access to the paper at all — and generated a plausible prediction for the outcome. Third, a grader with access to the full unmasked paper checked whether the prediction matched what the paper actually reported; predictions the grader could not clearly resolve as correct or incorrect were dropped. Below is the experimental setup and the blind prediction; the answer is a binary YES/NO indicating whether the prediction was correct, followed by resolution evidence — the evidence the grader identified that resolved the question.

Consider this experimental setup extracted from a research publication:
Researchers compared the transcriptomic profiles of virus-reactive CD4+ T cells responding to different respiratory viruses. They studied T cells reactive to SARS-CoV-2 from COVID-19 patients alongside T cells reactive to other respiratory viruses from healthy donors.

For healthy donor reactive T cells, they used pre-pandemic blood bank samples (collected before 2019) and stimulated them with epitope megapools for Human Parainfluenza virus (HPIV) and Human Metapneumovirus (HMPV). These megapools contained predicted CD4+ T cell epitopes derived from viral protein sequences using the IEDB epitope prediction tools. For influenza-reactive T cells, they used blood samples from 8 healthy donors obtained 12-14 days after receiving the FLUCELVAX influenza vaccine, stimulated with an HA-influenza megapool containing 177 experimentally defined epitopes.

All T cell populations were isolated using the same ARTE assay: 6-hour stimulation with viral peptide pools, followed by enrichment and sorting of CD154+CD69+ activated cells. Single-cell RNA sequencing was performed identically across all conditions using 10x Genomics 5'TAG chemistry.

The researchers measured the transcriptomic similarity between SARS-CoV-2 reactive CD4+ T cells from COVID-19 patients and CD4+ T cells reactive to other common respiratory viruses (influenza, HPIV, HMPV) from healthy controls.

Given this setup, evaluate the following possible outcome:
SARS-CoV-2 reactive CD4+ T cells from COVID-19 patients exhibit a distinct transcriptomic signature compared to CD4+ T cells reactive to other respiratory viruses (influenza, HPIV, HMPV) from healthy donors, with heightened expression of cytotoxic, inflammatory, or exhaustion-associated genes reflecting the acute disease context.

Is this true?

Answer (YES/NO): YES